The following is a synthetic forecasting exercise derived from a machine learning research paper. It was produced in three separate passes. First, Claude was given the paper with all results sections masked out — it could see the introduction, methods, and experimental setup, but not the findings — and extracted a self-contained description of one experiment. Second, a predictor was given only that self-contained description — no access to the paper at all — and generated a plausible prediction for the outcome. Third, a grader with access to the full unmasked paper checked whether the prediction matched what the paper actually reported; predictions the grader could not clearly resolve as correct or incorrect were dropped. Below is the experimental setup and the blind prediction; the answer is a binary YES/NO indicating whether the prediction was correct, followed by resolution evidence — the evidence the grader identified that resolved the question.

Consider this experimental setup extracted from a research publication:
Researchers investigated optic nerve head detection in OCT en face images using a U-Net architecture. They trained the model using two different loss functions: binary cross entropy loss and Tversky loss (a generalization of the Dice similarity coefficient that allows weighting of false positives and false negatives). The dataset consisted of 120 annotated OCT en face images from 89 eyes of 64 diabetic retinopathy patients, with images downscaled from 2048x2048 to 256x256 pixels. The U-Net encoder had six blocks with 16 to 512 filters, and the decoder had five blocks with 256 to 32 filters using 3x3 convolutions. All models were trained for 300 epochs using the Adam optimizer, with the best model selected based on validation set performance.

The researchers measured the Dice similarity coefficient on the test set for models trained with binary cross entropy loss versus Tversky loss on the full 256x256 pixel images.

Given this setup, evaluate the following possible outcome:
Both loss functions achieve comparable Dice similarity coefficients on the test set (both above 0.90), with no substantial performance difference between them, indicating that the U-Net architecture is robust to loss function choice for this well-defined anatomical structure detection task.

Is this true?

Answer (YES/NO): NO